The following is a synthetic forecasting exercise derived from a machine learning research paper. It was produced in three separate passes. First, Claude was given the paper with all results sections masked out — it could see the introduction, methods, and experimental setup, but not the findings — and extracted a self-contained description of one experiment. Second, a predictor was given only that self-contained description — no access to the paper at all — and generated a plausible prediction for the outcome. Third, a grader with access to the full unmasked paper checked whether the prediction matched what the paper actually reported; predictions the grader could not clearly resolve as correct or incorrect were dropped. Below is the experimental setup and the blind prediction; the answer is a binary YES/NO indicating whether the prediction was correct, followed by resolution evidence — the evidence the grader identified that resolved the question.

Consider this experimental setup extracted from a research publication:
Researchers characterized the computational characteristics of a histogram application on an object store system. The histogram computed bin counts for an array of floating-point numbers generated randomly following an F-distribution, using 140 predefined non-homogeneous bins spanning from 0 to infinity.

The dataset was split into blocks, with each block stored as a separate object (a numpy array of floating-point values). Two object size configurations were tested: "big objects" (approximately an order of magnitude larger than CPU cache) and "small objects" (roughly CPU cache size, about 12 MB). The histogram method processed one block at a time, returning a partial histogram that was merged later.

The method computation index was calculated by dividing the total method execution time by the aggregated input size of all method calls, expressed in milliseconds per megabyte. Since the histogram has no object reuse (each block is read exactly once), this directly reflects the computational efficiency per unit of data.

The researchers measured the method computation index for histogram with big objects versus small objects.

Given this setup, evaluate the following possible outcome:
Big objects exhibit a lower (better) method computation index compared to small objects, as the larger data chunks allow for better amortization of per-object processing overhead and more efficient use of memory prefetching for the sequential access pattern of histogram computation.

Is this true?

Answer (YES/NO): NO